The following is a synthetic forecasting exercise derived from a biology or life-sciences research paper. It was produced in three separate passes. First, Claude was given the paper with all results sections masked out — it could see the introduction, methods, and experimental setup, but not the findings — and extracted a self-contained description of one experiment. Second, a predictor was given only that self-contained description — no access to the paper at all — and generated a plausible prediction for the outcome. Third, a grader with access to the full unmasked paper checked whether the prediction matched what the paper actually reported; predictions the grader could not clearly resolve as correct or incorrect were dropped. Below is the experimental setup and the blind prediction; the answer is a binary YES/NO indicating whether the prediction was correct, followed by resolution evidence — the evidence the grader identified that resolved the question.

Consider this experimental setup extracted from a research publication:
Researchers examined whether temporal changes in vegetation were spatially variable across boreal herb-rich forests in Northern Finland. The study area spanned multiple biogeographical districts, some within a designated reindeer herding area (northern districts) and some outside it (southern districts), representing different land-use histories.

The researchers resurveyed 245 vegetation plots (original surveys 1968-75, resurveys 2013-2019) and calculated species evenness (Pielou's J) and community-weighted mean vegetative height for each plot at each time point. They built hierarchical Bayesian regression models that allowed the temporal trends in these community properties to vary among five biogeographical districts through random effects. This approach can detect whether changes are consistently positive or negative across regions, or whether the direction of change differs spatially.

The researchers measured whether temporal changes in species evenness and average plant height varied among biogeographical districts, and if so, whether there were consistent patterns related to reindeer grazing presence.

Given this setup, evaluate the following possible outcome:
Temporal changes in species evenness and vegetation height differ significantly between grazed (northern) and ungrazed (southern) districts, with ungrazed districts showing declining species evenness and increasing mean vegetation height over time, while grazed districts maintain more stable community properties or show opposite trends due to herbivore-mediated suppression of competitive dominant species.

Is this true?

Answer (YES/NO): NO